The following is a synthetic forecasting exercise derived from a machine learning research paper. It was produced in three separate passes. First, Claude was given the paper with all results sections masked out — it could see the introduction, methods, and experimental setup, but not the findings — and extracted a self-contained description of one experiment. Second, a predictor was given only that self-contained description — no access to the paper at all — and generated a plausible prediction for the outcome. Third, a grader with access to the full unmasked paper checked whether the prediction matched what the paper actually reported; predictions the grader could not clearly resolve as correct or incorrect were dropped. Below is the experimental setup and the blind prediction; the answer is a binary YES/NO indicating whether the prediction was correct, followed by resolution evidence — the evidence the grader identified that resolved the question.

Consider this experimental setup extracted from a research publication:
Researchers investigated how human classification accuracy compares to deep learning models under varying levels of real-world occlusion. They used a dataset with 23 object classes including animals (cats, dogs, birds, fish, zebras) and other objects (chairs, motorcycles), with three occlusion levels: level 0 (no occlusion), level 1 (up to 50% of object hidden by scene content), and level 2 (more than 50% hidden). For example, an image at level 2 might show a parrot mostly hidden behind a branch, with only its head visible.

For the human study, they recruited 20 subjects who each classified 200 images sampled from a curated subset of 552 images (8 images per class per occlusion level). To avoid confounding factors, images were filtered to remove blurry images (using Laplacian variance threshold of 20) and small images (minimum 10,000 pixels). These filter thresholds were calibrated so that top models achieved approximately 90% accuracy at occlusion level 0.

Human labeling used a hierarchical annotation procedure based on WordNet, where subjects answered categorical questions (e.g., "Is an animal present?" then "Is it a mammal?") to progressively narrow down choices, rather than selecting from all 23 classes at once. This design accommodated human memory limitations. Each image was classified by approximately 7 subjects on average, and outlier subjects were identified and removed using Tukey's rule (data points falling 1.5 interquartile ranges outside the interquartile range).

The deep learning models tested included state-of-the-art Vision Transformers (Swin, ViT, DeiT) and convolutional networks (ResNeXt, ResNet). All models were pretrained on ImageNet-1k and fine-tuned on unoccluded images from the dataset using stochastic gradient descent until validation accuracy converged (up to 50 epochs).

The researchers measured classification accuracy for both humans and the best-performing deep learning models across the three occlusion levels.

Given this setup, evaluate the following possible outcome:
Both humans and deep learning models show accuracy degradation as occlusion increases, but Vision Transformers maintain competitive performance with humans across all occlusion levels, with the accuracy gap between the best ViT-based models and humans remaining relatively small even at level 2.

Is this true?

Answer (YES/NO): YES